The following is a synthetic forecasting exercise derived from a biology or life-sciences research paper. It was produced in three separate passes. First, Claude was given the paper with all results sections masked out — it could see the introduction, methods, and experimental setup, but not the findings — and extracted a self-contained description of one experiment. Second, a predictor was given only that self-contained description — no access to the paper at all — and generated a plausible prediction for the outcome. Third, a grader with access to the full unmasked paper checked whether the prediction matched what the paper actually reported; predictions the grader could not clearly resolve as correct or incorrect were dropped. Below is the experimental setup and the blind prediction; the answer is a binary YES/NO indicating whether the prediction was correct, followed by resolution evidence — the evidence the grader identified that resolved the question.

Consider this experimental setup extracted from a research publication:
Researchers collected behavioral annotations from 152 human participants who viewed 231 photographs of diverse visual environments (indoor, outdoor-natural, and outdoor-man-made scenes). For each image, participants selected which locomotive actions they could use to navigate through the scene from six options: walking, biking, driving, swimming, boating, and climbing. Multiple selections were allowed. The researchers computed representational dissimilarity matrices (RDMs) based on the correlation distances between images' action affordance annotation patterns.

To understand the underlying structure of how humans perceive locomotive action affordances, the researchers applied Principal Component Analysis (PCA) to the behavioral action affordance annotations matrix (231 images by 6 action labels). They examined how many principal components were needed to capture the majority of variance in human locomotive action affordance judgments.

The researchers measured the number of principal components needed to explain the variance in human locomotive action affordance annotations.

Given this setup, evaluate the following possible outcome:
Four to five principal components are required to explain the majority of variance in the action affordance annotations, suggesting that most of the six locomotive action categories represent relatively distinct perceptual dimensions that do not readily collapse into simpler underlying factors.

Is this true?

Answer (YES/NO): NO